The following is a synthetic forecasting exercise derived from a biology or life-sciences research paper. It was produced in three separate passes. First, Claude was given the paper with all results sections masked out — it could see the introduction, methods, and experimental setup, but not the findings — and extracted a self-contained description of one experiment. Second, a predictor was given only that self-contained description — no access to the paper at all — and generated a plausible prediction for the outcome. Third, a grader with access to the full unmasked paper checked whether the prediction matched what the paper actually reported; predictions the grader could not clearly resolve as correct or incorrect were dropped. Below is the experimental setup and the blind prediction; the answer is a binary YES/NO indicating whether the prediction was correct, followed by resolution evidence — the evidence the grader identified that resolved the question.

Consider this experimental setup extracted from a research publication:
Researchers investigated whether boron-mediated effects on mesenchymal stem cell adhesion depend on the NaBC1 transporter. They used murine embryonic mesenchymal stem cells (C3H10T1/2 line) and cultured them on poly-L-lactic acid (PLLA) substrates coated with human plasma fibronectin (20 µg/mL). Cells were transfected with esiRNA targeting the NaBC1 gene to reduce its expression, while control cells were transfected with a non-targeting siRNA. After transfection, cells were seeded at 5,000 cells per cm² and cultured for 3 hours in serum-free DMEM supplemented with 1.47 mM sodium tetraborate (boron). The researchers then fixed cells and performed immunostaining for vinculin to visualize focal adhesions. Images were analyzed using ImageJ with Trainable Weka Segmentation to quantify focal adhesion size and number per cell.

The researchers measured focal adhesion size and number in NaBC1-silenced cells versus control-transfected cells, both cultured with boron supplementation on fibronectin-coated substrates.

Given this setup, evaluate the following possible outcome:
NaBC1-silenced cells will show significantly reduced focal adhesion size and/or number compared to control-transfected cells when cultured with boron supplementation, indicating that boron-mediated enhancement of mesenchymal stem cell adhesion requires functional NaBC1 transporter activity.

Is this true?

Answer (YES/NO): YES